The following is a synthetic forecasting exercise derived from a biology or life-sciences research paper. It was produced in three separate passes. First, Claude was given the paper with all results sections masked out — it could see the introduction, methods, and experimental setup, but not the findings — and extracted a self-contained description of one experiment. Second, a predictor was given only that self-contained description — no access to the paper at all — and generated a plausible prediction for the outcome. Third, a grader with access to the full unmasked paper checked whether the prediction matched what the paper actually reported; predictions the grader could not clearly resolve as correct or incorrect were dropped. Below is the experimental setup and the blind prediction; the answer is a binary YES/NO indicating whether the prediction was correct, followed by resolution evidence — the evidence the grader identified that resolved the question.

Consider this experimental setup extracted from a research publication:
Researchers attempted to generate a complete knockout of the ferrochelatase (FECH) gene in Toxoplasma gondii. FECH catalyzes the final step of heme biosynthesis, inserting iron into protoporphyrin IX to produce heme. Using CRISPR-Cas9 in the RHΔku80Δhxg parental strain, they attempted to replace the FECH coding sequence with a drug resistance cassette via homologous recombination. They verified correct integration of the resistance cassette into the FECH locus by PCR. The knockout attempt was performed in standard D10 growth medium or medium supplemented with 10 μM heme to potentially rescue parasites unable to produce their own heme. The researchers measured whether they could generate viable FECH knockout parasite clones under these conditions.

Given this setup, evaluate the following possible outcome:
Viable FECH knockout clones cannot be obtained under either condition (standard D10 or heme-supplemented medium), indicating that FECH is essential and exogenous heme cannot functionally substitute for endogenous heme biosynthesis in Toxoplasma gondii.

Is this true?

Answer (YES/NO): YES